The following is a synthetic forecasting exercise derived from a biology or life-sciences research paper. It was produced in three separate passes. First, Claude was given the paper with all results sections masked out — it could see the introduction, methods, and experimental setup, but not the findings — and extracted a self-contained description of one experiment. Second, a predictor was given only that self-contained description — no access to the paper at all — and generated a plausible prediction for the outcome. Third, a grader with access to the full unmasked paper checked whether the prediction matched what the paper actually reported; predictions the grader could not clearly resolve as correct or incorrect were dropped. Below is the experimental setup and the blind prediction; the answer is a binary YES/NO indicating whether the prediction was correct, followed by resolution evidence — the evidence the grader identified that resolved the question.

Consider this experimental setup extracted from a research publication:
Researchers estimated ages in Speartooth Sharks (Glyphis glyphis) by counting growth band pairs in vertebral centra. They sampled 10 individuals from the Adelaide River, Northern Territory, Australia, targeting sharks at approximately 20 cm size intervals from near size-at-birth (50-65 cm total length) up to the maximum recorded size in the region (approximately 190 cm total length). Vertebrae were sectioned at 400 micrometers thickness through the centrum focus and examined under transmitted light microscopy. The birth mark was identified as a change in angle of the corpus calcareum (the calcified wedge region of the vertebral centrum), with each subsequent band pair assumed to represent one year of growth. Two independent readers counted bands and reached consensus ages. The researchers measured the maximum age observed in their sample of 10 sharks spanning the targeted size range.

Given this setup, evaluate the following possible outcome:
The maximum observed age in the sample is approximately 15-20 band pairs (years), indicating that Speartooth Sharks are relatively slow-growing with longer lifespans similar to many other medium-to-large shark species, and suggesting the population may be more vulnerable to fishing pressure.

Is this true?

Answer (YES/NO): NO